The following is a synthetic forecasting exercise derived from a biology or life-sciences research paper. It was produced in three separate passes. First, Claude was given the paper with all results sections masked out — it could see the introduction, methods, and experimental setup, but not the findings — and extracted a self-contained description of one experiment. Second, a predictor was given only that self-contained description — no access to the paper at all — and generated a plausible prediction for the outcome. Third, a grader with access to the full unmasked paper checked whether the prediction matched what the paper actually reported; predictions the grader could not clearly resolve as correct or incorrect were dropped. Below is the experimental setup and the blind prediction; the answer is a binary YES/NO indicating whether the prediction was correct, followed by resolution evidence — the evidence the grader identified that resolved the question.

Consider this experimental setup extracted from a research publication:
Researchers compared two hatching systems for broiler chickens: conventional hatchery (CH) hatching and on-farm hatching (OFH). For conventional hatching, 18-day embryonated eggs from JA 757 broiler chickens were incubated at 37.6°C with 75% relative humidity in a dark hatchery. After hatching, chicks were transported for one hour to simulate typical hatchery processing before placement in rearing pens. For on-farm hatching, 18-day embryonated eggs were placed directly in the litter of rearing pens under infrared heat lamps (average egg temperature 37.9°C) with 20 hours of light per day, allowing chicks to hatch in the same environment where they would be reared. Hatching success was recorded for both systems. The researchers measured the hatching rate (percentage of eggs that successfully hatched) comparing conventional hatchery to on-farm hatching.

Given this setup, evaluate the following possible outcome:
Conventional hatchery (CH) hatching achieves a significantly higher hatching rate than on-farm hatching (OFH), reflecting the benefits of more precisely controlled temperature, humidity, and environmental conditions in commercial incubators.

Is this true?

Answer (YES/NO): NO